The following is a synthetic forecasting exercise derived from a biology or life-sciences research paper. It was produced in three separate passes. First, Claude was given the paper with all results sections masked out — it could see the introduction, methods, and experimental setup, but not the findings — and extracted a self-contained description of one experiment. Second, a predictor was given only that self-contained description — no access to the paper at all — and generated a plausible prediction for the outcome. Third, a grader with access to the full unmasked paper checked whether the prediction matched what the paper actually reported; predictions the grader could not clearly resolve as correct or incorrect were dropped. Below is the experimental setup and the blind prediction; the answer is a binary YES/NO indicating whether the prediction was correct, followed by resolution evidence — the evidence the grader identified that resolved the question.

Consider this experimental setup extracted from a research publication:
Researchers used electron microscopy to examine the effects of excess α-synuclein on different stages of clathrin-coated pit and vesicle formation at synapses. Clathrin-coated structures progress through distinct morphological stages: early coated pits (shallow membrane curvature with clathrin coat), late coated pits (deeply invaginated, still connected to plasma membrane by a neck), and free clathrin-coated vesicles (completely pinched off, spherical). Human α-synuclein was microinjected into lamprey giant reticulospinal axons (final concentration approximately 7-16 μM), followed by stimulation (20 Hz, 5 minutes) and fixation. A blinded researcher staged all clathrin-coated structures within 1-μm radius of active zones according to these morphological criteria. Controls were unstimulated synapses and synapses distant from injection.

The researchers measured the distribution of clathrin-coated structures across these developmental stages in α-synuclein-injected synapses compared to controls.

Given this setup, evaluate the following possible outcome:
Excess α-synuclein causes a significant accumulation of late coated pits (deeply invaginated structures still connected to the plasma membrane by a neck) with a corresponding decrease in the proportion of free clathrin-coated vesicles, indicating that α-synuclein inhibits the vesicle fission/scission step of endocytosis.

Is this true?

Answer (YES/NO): NO